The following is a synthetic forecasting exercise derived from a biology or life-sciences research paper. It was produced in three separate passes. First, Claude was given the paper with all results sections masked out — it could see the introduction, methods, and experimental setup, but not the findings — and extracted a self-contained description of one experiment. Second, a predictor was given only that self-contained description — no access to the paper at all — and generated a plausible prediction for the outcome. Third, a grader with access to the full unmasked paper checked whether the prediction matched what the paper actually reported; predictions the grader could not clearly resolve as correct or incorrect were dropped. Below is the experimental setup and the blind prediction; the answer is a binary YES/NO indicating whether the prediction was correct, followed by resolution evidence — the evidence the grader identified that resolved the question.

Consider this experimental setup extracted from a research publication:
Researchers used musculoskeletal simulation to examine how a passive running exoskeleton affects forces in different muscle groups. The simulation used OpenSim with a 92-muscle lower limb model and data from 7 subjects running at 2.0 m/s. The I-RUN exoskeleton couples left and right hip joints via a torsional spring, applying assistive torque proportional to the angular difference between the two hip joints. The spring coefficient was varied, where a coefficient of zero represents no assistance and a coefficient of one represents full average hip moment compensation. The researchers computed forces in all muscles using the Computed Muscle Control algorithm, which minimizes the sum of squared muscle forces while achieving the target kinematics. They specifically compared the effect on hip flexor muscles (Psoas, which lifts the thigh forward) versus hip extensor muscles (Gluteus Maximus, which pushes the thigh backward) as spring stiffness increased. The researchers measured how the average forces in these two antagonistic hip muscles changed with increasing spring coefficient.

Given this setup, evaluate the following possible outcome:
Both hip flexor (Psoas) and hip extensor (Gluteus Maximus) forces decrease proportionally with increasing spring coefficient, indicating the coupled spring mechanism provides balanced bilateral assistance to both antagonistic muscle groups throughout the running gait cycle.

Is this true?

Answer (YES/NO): NO